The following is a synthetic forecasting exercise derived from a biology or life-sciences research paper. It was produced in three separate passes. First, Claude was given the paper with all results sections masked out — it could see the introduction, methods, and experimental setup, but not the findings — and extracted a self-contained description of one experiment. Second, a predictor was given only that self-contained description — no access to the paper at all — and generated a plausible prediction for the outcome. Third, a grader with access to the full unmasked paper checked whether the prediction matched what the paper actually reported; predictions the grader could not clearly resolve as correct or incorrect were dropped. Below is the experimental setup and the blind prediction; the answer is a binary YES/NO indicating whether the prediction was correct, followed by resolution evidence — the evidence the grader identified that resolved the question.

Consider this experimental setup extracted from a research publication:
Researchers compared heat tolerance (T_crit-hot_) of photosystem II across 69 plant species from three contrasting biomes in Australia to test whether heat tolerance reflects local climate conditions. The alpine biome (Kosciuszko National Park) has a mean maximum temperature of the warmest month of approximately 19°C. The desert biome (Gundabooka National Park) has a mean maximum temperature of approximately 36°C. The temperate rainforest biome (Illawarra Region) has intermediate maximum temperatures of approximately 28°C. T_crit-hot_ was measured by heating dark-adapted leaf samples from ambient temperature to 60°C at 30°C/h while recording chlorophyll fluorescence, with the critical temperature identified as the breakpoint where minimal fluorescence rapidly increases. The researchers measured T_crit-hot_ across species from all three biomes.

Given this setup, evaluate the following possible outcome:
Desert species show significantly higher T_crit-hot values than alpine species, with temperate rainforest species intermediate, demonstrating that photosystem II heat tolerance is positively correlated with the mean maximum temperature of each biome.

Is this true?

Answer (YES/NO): YES